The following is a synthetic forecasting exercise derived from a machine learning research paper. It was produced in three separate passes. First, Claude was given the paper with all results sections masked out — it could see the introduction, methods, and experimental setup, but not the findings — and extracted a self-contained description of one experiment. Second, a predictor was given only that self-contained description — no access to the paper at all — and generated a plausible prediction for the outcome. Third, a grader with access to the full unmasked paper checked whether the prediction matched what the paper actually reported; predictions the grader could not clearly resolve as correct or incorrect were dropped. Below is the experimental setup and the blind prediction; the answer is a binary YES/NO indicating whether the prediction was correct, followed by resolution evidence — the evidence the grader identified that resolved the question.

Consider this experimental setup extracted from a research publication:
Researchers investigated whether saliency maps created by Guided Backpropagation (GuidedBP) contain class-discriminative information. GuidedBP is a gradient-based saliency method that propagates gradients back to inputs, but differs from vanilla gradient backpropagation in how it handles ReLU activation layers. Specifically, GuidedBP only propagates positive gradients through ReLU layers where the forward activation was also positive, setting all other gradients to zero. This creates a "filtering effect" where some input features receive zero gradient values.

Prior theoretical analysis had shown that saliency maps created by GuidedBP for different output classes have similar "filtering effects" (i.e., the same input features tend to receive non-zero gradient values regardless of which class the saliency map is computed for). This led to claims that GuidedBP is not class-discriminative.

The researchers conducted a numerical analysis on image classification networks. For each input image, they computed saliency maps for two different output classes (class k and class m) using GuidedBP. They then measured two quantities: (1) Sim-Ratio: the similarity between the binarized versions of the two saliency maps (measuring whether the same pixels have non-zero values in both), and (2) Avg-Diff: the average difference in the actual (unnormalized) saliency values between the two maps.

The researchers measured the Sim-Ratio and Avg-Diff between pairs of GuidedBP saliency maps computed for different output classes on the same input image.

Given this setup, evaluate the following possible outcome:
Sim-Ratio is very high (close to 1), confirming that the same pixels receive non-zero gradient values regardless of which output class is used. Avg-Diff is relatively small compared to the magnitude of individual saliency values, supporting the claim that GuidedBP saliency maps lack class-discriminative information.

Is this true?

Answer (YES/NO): NO